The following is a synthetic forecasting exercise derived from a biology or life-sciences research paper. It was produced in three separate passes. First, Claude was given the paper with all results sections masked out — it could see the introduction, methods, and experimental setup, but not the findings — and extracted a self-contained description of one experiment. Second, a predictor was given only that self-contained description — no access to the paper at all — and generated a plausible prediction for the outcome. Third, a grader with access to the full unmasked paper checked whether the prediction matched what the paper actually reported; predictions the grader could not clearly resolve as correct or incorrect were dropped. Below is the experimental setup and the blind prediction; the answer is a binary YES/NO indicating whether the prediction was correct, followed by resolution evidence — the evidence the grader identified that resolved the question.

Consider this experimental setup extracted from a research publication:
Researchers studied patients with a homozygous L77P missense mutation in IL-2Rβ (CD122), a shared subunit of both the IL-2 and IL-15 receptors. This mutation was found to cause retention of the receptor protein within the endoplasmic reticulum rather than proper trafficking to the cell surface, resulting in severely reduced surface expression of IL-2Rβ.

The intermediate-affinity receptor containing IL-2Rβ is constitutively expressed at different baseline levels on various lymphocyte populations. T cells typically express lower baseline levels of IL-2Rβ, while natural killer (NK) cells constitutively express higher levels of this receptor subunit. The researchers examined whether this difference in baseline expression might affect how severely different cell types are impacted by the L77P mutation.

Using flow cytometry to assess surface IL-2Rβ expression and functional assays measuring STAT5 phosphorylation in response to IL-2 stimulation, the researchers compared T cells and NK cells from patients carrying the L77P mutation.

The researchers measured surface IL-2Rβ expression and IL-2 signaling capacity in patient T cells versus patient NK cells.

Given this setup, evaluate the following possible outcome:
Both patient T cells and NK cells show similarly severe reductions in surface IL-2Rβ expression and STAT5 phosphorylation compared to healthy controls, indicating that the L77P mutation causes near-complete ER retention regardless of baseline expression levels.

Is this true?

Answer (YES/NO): NO